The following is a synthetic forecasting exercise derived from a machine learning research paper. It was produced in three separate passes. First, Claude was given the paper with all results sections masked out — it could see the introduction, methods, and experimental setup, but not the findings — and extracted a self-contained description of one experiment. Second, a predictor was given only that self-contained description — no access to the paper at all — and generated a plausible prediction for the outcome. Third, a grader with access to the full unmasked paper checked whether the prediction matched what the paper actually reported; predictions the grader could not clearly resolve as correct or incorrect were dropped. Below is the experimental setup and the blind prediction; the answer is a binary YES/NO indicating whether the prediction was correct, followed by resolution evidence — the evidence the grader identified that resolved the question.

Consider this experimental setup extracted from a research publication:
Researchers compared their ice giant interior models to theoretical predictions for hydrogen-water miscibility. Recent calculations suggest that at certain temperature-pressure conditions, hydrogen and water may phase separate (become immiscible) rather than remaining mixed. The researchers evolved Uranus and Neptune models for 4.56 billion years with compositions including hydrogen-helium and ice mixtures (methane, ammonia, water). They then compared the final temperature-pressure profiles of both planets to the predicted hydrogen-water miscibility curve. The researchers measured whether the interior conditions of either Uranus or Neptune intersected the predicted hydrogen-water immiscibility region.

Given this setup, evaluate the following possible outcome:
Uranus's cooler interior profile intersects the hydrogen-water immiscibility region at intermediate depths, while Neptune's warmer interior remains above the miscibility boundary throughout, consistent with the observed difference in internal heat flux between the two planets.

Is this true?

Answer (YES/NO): NO